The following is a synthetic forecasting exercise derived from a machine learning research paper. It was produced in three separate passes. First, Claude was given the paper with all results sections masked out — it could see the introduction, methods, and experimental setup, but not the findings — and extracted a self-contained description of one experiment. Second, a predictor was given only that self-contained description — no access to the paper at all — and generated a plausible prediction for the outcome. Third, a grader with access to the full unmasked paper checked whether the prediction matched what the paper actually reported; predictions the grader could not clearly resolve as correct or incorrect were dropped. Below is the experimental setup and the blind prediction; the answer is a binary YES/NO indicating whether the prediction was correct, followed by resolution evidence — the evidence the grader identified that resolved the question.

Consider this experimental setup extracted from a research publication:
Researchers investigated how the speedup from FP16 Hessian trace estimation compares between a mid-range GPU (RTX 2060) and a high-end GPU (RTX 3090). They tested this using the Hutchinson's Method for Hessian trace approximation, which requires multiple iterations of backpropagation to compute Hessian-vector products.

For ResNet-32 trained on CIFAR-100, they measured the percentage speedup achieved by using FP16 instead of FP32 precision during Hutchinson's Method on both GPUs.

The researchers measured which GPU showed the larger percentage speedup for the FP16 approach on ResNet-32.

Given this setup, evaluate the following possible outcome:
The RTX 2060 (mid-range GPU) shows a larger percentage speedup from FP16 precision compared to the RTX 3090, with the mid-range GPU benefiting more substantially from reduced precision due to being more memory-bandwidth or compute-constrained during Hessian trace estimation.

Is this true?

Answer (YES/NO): NO